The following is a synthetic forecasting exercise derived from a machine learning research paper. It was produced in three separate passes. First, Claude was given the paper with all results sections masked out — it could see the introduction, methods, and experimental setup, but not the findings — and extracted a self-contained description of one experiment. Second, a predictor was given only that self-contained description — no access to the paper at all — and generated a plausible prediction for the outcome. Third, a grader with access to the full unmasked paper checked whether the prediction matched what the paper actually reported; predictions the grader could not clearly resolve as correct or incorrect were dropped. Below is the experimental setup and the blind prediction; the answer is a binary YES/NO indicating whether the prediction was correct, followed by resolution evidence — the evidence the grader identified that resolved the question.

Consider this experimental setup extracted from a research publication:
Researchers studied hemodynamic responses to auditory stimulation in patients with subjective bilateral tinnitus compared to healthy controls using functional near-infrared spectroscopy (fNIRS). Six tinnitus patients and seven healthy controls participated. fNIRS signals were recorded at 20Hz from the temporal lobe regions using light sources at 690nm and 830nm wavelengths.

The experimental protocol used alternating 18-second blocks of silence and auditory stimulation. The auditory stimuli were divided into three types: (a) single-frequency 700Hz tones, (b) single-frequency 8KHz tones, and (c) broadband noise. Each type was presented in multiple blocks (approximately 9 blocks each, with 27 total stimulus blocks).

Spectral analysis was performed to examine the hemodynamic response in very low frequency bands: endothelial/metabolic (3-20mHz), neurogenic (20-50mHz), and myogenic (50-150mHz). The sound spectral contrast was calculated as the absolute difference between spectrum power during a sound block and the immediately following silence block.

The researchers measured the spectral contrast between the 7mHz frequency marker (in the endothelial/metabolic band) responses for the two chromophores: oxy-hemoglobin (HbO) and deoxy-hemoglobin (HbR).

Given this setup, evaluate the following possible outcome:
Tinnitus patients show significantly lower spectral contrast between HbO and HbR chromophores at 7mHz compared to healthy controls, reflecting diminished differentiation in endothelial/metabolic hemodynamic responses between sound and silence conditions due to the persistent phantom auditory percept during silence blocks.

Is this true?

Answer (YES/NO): YES